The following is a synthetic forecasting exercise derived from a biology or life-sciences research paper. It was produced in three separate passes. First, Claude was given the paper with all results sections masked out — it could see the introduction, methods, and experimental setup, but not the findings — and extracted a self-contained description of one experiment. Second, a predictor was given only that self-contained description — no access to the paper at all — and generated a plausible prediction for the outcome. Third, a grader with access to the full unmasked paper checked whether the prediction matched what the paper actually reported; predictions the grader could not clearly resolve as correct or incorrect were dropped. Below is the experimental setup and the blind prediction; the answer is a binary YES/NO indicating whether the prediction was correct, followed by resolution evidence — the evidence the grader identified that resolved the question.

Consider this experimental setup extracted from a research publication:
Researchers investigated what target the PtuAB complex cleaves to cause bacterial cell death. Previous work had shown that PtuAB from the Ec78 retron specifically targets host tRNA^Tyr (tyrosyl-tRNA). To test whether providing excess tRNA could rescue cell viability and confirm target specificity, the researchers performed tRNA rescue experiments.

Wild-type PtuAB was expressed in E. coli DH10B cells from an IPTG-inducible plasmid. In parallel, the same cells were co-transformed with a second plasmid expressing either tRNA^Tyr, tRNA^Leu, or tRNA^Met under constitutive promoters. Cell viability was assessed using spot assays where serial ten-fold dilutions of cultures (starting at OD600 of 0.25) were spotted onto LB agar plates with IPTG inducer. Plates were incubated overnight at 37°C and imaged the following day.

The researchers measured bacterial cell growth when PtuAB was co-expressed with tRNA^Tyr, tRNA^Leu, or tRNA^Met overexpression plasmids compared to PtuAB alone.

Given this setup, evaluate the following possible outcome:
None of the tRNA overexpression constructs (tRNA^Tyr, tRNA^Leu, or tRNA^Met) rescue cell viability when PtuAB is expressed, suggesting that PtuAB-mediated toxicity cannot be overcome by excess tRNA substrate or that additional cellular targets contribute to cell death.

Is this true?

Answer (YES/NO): NO